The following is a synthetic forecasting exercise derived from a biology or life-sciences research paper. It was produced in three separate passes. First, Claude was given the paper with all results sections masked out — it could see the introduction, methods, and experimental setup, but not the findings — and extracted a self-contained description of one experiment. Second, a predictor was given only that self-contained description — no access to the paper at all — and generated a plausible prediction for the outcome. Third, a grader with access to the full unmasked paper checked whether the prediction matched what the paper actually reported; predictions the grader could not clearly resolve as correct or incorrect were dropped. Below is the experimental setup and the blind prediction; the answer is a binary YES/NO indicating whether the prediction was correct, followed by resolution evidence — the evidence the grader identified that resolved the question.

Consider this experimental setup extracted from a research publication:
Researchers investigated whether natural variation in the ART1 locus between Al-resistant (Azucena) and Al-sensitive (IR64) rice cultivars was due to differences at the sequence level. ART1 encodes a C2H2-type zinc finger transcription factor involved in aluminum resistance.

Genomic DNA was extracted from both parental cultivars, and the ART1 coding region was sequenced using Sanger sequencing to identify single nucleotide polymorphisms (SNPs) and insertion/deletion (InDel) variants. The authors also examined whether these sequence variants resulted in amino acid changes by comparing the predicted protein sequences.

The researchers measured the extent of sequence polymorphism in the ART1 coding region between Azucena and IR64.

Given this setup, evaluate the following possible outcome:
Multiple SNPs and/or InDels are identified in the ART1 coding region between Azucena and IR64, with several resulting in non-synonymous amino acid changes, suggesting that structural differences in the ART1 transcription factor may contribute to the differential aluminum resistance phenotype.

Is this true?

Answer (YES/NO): YES